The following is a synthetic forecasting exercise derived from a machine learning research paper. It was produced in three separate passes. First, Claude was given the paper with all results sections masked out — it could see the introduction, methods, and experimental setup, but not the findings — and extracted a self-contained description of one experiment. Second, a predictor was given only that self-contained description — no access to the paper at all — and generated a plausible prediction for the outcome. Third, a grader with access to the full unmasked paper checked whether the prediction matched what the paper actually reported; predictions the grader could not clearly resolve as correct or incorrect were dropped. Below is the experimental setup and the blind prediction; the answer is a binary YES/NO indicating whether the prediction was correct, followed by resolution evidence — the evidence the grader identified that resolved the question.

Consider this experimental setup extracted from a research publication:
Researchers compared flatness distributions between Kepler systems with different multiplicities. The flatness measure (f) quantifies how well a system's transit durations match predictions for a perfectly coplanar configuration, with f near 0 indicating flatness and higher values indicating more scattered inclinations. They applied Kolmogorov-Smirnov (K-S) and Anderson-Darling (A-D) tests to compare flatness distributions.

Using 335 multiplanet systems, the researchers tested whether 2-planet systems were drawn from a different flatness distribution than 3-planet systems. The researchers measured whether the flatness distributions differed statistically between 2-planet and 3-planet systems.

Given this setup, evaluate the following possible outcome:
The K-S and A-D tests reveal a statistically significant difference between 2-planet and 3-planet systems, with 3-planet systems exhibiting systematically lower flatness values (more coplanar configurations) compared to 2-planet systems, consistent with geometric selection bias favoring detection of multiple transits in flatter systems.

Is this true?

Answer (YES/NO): NO